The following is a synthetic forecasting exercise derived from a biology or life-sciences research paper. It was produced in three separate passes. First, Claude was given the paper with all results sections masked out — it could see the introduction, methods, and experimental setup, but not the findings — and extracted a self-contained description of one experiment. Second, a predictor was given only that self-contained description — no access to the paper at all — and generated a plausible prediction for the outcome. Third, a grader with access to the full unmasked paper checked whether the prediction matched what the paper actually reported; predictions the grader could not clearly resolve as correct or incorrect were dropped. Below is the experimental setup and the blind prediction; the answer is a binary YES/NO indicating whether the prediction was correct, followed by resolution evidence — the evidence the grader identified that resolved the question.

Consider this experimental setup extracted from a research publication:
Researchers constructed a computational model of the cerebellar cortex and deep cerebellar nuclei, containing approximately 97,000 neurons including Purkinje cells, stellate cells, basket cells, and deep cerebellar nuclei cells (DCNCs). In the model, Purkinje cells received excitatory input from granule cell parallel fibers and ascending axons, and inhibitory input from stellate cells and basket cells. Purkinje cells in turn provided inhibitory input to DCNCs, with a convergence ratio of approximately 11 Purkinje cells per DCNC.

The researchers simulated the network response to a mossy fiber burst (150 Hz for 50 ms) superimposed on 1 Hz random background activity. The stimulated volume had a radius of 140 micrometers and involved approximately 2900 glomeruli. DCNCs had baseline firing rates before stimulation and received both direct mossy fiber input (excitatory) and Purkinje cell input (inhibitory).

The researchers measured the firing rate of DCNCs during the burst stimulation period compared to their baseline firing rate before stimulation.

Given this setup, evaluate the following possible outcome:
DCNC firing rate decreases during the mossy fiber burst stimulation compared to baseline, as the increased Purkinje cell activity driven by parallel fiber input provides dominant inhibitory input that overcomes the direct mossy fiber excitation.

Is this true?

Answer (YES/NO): YES